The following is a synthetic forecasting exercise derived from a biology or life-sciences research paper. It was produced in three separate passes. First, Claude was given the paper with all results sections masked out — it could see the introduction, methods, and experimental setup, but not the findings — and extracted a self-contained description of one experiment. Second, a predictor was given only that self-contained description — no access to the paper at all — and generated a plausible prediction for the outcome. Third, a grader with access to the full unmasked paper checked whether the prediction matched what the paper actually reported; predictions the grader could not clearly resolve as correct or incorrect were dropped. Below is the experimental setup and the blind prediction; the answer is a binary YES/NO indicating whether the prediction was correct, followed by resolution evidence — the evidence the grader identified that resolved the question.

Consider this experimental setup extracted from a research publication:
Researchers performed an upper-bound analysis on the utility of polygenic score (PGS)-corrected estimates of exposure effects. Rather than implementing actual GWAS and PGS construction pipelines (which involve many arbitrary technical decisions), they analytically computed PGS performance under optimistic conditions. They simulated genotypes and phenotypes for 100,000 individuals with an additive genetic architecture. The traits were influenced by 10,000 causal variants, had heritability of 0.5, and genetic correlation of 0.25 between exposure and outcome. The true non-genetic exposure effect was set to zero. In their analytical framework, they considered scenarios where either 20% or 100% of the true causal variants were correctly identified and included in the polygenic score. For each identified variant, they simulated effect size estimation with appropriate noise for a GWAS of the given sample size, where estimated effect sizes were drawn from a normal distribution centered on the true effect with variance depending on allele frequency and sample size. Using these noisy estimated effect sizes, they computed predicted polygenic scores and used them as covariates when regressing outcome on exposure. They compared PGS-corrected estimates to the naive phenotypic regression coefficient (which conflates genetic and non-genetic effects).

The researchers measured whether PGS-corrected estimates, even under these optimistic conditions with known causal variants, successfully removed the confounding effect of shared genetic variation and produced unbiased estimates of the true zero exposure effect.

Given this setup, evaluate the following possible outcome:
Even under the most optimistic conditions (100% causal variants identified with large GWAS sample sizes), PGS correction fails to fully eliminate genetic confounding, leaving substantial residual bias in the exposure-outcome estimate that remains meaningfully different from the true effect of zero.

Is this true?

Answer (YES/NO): YES